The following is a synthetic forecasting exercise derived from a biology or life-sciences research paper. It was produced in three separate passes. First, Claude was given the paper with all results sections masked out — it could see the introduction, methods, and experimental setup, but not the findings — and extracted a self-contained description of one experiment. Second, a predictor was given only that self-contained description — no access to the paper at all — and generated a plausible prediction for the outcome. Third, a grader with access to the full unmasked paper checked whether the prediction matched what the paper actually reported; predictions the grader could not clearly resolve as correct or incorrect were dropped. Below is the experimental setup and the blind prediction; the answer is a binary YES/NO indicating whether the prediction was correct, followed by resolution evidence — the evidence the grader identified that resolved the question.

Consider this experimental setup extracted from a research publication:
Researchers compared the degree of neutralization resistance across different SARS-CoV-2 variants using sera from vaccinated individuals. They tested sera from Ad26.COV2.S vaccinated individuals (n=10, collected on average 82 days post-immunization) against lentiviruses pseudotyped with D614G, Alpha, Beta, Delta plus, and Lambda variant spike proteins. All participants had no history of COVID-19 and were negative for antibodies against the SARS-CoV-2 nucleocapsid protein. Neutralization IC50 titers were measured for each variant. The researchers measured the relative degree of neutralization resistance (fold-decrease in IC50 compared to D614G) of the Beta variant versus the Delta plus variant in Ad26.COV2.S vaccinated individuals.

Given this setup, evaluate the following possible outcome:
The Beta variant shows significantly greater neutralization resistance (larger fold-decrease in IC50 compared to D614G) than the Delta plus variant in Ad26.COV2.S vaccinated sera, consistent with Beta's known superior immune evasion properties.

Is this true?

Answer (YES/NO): YES